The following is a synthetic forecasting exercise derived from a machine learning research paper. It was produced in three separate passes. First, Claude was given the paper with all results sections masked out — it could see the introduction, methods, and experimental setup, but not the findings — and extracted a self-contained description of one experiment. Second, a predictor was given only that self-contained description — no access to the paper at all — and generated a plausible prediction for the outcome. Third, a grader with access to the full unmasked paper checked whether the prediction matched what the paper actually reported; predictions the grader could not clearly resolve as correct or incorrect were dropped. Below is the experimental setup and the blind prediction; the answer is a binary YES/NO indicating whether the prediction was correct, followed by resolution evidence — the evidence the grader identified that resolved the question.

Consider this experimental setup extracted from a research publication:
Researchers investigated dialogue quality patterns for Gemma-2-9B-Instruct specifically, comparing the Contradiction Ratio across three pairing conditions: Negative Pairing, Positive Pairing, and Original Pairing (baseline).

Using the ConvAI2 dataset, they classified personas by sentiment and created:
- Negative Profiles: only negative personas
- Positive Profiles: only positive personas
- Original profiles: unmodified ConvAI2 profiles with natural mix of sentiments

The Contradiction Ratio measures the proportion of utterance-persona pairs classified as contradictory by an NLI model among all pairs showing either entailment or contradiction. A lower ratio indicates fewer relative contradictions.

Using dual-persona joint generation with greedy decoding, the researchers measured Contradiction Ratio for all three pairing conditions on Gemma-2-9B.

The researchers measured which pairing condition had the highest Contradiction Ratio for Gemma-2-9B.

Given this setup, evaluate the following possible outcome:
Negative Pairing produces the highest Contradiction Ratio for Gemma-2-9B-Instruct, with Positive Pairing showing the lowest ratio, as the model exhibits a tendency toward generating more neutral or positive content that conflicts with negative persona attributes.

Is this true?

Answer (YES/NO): NO